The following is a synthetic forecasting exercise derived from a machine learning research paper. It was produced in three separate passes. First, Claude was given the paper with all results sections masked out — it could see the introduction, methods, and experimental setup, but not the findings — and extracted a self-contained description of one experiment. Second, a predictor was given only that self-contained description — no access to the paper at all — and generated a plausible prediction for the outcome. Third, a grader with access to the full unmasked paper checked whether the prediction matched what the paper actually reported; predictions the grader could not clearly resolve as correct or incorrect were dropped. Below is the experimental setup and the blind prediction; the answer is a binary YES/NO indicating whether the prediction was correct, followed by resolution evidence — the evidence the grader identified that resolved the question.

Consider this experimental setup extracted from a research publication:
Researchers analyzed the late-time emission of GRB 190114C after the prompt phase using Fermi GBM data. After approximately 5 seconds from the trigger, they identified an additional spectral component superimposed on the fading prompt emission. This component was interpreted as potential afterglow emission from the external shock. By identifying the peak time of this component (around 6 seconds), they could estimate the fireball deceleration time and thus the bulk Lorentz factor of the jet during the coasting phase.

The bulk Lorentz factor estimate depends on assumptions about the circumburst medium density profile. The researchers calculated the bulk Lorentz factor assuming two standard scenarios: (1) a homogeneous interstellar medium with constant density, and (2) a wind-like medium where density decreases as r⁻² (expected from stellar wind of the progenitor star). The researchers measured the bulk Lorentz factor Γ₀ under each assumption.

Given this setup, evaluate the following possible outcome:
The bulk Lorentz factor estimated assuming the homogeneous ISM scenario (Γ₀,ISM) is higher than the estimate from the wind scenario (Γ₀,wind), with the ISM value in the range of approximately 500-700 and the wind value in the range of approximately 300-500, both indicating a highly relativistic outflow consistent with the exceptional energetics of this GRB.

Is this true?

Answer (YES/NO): NO